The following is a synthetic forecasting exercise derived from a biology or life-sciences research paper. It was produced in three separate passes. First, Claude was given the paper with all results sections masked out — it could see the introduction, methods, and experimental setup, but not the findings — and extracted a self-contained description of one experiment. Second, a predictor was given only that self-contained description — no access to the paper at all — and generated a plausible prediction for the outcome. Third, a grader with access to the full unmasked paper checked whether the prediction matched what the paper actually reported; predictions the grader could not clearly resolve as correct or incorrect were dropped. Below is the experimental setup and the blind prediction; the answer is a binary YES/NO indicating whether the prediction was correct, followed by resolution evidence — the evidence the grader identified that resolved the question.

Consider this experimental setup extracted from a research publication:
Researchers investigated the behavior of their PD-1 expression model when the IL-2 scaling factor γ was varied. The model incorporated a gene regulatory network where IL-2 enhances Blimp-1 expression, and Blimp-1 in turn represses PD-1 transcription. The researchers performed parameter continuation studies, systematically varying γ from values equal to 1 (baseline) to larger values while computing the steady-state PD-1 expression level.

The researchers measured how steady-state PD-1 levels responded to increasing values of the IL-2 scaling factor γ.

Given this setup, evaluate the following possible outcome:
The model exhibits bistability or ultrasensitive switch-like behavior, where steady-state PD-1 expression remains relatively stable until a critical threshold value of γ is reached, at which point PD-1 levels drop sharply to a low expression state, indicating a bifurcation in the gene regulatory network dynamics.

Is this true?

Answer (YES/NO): YES